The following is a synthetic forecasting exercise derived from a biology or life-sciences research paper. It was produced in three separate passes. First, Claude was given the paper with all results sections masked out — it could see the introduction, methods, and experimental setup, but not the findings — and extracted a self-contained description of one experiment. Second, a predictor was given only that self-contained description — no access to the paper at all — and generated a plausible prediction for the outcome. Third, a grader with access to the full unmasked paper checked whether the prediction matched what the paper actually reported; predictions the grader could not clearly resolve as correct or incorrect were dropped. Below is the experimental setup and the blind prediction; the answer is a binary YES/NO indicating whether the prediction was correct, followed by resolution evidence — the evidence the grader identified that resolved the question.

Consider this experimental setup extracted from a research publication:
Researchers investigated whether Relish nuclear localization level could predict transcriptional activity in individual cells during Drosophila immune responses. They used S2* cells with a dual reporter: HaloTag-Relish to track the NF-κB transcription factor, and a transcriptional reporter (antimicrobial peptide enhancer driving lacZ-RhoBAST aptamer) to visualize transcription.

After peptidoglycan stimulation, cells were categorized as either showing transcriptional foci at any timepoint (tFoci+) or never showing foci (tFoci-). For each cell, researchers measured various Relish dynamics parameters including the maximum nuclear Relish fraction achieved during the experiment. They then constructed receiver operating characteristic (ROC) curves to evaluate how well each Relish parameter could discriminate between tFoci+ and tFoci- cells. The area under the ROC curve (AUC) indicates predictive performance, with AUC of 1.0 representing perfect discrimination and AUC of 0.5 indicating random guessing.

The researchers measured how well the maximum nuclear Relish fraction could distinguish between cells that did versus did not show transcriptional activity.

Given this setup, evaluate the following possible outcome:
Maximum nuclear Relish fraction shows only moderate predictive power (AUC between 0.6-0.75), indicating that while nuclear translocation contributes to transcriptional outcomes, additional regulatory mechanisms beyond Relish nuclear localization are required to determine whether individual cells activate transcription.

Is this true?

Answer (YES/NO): NO